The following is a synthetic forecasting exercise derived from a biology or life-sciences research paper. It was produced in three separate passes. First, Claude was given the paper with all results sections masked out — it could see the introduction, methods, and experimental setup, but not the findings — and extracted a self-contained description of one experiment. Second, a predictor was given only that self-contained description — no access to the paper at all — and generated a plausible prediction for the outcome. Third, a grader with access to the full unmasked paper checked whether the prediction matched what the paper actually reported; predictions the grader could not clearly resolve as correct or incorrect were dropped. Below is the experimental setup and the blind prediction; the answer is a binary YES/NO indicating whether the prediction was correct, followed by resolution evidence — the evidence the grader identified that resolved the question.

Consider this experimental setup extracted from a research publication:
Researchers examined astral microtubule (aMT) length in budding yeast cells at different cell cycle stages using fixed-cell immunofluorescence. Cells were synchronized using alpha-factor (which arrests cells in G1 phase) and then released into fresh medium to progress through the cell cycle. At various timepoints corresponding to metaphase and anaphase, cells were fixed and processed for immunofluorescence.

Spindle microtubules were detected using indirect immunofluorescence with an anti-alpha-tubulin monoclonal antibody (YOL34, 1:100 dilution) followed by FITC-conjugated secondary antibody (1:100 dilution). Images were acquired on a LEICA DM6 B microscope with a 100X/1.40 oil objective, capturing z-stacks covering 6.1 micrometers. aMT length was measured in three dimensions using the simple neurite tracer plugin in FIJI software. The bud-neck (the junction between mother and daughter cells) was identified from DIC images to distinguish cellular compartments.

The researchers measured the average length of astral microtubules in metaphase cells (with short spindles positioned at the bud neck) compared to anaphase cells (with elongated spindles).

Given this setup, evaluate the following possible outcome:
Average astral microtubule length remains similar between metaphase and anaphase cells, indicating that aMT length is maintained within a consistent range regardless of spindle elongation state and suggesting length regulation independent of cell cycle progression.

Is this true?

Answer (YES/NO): NO